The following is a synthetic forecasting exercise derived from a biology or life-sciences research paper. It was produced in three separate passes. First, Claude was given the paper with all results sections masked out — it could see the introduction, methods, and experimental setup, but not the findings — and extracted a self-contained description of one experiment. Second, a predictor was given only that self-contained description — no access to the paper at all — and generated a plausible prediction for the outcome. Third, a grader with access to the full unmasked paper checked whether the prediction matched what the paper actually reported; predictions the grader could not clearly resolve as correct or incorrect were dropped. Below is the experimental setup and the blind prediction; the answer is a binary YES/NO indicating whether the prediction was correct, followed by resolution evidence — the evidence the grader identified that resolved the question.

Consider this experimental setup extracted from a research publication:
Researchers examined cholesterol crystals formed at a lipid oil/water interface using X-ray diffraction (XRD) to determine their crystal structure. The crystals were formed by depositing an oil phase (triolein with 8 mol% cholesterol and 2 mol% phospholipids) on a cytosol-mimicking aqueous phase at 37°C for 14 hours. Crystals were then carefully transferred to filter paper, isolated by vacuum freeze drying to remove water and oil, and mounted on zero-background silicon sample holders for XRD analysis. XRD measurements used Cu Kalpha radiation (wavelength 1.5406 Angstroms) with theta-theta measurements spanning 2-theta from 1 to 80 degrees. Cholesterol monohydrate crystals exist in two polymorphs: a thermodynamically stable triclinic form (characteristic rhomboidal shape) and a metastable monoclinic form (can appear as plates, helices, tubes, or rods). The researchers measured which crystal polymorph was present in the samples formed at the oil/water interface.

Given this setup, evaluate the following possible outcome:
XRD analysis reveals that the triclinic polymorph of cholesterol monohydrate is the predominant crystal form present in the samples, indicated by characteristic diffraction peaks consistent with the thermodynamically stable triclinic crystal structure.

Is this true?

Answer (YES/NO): YES